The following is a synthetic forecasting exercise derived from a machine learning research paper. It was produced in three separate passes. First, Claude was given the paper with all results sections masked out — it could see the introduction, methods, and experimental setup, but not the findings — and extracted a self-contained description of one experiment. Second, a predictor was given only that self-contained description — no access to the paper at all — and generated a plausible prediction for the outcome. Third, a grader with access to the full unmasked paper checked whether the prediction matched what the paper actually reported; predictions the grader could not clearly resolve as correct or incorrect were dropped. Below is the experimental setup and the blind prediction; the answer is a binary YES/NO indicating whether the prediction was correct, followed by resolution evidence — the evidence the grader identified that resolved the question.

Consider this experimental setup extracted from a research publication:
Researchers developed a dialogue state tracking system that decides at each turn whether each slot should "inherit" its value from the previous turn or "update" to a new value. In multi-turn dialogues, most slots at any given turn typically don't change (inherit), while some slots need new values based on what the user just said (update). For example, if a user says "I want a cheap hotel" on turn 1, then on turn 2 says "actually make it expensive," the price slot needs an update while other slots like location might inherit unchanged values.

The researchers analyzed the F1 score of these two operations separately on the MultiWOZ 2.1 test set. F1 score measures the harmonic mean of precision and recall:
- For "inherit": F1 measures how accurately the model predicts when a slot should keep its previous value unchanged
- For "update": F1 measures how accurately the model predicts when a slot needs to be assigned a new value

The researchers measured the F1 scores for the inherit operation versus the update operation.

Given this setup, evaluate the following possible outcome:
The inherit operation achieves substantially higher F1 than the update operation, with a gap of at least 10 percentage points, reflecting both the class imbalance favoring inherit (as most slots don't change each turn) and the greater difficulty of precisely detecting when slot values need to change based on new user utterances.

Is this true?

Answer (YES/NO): NO